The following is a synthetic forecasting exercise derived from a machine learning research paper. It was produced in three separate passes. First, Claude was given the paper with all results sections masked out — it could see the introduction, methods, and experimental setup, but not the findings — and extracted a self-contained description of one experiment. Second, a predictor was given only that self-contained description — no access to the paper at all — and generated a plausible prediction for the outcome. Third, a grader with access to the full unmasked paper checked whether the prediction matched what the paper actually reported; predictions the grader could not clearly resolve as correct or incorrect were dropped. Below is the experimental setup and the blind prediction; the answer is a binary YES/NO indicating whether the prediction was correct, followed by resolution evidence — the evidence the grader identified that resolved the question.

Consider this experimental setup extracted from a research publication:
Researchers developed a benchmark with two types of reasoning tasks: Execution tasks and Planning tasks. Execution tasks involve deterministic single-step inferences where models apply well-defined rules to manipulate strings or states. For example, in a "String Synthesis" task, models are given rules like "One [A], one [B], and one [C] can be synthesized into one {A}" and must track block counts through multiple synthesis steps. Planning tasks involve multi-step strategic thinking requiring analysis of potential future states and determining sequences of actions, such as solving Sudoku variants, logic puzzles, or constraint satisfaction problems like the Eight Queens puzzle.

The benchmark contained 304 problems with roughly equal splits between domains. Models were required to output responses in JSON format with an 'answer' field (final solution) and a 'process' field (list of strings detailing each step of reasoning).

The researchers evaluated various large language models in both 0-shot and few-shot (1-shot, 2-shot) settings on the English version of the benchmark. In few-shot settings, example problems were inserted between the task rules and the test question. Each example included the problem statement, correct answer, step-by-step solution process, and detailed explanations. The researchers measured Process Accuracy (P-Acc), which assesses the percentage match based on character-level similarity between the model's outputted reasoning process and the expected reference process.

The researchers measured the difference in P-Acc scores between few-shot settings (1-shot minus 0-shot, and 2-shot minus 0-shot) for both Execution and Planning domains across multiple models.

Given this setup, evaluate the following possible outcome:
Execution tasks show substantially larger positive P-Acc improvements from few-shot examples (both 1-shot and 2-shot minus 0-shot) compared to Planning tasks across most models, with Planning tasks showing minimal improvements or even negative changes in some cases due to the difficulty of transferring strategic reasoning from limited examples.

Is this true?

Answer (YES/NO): YES